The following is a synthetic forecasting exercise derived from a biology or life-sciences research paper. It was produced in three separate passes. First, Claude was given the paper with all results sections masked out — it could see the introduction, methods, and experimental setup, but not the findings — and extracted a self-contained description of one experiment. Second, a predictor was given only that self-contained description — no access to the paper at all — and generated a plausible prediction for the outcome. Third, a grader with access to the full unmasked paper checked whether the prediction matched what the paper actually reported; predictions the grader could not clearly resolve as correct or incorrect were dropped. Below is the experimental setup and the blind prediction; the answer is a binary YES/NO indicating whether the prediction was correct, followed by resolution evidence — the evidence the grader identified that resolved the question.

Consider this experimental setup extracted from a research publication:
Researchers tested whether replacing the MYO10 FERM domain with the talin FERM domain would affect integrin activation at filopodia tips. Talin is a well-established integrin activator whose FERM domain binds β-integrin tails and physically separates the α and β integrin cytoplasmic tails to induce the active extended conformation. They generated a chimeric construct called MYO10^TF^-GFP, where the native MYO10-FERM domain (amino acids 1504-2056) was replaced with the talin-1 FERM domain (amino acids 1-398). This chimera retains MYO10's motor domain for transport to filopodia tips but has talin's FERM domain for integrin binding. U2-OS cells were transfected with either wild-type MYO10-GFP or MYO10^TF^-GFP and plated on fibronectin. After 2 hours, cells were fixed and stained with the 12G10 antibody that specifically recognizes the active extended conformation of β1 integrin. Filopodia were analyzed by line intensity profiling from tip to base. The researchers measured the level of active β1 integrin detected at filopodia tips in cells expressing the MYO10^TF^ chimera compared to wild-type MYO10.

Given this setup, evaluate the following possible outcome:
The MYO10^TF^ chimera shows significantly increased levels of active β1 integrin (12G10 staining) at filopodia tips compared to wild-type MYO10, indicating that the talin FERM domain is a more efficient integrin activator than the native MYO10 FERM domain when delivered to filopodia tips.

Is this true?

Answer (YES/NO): YES